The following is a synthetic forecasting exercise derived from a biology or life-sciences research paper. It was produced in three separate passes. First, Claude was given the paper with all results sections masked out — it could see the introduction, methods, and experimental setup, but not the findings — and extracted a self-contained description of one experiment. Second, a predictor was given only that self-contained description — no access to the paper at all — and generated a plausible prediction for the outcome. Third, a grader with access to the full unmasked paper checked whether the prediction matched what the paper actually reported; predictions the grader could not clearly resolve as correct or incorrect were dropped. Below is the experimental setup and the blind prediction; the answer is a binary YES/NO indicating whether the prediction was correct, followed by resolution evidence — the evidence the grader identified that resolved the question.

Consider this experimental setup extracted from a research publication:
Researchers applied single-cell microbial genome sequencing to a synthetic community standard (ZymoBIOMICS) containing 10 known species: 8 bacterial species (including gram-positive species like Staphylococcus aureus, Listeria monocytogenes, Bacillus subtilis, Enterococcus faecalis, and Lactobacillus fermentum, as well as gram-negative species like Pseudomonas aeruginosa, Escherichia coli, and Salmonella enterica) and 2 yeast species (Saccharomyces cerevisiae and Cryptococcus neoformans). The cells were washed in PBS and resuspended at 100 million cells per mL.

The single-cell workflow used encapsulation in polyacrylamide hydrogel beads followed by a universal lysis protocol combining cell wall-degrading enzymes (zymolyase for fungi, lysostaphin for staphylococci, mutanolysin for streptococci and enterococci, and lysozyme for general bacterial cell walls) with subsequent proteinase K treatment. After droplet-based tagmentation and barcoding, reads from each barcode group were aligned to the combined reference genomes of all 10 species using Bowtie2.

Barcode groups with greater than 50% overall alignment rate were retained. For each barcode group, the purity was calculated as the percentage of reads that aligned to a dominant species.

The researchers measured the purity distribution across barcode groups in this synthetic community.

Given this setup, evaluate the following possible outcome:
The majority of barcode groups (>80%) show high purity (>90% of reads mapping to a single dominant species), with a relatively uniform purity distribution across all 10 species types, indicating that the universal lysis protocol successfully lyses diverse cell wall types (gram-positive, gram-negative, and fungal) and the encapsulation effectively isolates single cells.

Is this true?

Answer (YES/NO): NO